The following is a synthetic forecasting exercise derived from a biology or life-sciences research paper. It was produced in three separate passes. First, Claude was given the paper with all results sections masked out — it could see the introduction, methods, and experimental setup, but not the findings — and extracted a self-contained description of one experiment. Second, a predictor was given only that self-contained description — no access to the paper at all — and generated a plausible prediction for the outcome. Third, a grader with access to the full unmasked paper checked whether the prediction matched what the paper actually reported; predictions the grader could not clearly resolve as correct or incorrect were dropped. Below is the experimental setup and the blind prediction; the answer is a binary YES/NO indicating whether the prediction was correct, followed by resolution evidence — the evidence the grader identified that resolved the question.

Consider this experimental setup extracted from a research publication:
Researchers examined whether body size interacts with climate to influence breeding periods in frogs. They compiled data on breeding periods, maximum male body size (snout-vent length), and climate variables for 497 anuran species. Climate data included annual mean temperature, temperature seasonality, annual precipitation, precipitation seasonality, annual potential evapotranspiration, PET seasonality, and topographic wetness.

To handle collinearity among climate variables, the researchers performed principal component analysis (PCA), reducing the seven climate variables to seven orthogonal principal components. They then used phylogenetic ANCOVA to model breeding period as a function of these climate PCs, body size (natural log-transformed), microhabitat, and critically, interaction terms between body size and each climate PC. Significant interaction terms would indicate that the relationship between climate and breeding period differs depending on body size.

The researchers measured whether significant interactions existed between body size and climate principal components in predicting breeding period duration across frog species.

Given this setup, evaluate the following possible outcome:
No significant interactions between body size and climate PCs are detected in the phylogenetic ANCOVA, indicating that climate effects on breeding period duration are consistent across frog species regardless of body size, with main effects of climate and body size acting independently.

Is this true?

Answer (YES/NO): NO